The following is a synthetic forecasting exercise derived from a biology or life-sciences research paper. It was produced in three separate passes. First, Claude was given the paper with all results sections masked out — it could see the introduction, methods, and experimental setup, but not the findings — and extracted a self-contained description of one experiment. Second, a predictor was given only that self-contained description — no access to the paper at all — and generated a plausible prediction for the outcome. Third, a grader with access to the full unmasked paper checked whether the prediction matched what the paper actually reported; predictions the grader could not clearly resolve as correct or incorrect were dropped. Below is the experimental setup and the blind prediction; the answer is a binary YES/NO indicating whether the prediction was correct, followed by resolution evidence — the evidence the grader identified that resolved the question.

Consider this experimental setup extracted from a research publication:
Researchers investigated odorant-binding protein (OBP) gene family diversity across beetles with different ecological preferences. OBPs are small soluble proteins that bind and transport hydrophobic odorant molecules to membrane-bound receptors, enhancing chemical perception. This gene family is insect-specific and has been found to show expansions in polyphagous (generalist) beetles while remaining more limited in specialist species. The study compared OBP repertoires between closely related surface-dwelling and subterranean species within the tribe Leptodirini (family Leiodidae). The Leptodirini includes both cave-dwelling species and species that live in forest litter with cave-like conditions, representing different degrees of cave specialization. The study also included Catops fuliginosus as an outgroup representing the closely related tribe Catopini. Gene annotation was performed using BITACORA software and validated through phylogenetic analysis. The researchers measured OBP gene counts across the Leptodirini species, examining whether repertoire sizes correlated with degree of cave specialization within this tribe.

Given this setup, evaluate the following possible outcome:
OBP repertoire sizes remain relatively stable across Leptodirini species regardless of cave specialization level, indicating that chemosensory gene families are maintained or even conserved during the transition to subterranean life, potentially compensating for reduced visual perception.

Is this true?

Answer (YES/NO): NO